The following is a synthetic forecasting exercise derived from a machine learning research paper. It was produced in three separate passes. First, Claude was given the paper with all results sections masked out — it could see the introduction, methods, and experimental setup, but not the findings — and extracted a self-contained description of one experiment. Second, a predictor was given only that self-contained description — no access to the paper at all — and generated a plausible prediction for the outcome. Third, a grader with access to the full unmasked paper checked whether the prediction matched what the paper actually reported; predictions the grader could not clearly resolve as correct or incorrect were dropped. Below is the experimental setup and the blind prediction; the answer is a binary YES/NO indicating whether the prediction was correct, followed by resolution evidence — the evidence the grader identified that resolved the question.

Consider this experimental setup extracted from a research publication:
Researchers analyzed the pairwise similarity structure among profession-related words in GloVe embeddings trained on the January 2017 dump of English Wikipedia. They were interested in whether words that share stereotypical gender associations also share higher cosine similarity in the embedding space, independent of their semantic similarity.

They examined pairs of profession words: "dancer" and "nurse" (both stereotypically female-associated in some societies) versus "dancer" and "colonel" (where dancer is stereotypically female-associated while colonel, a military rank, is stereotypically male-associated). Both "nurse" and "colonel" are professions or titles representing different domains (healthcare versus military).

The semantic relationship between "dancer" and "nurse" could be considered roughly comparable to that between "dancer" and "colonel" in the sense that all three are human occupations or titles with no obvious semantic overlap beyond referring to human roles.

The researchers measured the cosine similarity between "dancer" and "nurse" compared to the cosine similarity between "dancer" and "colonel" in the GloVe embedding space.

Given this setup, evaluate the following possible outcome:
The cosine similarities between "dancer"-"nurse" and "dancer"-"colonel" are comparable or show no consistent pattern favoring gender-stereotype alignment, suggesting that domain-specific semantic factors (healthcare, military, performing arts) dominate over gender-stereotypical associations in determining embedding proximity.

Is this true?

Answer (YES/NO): NO